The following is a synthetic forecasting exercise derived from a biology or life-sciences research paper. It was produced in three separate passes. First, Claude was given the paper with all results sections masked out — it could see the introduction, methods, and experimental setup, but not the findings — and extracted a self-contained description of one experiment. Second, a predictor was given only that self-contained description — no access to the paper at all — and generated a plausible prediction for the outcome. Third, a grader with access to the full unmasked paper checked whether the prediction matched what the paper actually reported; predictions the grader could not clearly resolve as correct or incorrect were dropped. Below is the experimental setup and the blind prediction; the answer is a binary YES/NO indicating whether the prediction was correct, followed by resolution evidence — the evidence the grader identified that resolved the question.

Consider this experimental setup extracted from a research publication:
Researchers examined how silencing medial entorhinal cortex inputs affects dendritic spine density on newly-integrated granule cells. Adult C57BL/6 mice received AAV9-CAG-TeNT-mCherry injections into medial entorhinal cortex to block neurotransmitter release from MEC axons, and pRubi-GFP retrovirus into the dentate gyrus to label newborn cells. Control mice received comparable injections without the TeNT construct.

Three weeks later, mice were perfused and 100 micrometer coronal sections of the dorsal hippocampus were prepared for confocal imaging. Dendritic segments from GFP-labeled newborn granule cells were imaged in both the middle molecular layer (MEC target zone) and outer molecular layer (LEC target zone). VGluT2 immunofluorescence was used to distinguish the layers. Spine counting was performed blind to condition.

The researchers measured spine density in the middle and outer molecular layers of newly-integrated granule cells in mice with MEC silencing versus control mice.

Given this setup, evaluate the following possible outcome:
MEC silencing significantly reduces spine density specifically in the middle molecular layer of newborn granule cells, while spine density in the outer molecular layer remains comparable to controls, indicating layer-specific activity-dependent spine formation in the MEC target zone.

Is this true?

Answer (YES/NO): NO